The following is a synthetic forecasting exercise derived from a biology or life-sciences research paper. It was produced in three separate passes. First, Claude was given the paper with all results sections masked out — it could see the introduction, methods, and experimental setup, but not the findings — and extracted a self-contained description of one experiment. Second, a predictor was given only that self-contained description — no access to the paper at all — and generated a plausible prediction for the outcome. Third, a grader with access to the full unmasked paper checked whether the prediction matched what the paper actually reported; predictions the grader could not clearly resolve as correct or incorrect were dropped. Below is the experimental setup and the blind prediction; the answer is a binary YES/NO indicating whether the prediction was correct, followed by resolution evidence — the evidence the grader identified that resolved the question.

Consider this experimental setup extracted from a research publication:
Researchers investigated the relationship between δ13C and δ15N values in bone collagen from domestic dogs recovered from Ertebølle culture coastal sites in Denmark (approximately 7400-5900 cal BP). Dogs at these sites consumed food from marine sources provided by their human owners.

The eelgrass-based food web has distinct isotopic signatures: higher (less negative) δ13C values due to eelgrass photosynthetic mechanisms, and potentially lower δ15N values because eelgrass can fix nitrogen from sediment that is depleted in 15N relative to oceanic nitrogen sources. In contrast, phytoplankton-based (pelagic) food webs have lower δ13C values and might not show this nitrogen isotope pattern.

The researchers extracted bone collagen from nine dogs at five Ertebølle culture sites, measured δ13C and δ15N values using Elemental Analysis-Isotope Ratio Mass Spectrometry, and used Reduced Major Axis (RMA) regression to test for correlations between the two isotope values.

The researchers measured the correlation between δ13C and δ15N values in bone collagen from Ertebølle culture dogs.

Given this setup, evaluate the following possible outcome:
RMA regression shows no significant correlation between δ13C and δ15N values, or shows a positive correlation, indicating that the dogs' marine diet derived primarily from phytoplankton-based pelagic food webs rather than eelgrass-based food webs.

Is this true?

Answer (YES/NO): NO